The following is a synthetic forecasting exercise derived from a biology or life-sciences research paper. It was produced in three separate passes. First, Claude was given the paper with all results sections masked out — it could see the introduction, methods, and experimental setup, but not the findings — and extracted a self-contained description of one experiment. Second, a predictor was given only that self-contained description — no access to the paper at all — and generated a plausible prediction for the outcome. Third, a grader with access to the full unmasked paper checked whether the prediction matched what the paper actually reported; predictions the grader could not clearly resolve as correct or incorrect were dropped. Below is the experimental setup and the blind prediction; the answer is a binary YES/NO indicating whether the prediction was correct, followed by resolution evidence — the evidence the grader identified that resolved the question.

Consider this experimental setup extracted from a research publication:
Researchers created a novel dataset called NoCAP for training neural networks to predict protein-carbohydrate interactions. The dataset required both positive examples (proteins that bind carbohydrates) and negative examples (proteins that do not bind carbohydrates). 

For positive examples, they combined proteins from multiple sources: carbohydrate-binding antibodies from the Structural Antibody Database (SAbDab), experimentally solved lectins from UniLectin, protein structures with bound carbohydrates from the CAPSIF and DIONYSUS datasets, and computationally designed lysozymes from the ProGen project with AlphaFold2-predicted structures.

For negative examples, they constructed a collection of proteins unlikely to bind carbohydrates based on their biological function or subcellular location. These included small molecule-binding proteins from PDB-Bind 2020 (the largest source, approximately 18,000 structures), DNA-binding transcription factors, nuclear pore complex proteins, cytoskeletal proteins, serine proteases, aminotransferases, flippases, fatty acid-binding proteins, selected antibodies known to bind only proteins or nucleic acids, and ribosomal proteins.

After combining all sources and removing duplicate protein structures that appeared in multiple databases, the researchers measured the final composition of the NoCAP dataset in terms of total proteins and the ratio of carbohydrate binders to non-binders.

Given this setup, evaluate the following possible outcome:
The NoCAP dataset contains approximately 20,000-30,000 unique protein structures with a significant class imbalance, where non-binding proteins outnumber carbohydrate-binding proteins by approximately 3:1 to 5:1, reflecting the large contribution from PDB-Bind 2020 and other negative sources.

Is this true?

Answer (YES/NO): NO